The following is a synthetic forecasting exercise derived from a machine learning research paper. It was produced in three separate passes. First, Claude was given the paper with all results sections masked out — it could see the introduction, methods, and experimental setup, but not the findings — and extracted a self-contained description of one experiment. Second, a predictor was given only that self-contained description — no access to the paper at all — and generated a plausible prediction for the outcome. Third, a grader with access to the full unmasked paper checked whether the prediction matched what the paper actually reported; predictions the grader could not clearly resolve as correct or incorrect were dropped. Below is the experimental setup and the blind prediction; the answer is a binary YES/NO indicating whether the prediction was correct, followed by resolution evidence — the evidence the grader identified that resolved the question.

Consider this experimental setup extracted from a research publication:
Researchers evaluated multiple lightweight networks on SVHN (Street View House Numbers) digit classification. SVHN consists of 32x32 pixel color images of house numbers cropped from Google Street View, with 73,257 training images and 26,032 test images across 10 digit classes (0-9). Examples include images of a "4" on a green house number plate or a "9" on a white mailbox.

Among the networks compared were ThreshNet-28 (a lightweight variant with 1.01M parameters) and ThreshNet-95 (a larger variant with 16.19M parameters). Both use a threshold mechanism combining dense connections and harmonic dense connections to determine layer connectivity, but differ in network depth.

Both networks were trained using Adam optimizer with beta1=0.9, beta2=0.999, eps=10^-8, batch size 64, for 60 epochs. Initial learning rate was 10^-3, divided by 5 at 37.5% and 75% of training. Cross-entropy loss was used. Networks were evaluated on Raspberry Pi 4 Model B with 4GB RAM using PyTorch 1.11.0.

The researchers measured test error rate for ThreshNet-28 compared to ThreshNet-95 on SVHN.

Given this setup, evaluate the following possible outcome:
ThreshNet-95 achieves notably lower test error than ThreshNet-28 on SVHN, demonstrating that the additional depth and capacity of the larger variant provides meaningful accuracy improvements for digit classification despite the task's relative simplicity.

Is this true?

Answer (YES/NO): NO